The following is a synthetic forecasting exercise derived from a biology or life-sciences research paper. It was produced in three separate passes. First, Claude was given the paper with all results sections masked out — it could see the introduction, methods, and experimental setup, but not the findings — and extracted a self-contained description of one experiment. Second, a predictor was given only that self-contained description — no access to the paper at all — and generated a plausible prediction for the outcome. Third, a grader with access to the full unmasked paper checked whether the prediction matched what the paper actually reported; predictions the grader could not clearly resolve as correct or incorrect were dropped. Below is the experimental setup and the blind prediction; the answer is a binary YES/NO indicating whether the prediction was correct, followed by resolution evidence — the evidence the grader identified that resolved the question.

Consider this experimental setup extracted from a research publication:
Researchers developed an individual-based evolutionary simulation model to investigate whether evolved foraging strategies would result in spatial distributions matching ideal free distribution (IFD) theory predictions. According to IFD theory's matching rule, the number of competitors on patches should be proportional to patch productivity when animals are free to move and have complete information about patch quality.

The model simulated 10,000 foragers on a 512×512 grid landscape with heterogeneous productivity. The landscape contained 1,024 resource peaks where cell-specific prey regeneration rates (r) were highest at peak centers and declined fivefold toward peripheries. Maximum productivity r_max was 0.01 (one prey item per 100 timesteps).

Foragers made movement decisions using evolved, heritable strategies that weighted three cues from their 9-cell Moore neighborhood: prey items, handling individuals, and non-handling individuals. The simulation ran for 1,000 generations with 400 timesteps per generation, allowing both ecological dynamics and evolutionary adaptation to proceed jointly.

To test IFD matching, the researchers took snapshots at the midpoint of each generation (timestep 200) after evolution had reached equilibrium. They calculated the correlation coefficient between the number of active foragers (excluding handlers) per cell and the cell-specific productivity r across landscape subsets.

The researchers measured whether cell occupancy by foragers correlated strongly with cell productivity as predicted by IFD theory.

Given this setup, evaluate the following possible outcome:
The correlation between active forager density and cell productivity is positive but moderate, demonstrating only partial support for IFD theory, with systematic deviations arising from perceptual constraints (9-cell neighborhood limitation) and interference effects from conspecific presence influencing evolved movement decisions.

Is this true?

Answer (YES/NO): NO